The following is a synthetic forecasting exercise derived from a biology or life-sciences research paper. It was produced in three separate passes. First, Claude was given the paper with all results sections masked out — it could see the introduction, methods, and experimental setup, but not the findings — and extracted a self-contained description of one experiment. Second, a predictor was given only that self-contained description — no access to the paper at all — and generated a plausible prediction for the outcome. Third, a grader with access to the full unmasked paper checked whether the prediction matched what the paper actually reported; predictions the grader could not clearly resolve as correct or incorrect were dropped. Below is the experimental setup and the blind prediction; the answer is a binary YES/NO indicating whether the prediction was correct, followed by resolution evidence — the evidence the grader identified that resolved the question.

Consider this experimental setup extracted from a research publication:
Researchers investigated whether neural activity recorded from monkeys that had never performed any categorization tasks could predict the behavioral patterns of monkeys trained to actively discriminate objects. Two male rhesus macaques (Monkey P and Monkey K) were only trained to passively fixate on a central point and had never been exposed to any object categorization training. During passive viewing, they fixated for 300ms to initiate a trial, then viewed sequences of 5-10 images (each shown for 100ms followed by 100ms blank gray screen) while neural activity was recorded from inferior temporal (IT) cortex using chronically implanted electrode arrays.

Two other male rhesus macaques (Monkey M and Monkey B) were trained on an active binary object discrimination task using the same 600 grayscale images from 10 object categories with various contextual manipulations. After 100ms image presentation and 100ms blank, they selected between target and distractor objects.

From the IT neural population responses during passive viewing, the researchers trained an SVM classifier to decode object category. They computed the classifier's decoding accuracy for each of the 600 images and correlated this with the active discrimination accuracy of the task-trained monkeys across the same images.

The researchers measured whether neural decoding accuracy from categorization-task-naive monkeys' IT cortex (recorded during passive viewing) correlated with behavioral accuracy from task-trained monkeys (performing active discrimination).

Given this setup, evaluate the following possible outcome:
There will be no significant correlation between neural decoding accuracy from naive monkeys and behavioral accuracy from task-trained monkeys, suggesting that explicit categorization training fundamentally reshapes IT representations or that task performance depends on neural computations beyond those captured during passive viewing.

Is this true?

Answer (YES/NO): NO